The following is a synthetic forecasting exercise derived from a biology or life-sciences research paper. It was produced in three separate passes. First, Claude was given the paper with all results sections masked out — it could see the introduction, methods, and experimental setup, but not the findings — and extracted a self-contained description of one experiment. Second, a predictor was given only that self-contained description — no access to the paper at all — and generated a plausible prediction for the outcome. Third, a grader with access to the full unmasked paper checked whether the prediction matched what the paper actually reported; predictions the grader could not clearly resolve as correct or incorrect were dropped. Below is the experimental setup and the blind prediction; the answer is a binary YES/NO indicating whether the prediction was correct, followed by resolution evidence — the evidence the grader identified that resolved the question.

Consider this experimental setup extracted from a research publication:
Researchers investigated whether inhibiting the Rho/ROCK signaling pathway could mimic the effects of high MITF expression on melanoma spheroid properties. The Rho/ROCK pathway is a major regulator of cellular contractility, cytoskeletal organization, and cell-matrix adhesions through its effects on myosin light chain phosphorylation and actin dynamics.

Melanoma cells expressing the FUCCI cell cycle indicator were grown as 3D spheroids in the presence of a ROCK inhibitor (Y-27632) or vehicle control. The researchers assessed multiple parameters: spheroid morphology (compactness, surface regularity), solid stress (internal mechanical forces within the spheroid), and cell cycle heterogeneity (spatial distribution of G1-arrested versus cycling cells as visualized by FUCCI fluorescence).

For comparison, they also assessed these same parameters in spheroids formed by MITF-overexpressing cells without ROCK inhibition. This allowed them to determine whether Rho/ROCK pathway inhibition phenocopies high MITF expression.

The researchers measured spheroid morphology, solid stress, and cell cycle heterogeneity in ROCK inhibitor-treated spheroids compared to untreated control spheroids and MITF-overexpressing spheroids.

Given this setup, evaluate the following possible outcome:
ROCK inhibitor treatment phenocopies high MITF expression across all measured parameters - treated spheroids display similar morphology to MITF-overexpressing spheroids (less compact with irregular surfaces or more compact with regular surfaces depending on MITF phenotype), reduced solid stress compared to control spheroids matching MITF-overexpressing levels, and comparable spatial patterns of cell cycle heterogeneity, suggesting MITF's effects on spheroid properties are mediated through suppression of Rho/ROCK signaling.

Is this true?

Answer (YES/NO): YES